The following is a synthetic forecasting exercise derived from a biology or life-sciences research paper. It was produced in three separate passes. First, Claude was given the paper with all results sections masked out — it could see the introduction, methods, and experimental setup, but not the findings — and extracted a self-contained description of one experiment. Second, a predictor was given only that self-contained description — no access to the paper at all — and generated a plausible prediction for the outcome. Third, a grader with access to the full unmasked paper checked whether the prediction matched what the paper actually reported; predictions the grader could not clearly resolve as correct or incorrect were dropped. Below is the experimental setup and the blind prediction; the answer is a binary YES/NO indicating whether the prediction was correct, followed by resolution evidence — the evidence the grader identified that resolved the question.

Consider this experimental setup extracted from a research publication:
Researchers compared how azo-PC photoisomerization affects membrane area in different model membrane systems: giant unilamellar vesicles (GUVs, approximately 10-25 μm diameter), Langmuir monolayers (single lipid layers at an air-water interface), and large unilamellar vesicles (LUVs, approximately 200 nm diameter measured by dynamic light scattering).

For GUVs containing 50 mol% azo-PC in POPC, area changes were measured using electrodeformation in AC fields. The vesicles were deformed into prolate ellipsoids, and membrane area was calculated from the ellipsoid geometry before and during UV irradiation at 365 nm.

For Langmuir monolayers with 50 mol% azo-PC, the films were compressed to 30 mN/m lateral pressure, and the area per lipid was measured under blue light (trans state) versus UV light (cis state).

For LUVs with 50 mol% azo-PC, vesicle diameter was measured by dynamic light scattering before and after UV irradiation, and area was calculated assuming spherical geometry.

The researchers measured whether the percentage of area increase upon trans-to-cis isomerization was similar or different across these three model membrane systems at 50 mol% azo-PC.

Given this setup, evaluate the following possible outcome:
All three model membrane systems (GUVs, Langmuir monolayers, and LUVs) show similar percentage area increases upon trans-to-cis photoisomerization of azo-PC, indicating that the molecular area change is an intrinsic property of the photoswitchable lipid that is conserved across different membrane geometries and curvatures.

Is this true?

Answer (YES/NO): NO